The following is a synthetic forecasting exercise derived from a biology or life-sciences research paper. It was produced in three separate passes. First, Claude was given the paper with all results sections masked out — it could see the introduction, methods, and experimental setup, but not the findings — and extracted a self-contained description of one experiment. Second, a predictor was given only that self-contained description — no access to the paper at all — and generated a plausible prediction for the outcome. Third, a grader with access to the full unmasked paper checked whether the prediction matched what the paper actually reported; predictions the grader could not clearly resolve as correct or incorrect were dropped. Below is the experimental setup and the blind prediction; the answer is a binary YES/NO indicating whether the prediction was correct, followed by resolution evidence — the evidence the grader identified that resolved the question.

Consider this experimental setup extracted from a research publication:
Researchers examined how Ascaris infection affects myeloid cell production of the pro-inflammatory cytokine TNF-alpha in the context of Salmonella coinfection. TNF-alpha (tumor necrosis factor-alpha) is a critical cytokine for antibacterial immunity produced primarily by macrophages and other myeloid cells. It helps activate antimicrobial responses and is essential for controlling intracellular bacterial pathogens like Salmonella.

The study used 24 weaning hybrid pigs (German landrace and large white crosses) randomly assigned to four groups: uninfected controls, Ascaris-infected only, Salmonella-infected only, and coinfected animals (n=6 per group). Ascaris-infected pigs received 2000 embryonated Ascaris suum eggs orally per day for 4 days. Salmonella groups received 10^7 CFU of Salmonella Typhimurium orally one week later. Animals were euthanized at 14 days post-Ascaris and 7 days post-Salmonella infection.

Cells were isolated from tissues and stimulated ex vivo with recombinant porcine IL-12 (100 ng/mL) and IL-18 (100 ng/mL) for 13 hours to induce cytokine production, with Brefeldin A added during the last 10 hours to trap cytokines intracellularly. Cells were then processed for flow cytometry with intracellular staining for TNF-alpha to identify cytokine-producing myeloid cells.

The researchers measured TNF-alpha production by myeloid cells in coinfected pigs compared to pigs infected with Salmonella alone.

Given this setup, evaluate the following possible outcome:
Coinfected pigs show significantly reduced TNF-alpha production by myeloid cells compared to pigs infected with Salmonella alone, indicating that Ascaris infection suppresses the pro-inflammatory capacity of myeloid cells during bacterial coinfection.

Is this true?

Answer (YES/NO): YES